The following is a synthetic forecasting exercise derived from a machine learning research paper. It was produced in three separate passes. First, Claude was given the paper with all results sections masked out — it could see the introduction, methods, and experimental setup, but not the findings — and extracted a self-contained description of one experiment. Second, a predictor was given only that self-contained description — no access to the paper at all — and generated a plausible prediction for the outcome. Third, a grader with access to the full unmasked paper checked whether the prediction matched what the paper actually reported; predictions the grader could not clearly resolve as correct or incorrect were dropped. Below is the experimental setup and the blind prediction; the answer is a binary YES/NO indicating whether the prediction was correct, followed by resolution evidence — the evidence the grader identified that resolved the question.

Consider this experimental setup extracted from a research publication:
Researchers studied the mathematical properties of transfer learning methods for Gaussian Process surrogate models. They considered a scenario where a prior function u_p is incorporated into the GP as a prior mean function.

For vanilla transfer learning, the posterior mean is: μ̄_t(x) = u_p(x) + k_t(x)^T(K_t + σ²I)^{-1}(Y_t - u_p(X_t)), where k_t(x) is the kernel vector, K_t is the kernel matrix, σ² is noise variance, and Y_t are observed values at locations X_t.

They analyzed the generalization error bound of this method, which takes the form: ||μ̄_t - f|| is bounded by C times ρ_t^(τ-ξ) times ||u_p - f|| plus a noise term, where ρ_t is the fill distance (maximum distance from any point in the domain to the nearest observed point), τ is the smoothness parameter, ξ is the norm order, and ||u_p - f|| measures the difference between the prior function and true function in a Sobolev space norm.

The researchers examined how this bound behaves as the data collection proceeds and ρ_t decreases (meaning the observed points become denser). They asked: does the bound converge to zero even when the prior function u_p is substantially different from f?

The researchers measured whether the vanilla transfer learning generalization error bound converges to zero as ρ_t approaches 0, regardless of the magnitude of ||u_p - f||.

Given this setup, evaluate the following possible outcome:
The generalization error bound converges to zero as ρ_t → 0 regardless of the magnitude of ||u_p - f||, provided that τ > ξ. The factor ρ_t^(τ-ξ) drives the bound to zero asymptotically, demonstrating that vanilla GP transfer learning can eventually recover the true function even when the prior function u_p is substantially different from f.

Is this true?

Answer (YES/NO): YES